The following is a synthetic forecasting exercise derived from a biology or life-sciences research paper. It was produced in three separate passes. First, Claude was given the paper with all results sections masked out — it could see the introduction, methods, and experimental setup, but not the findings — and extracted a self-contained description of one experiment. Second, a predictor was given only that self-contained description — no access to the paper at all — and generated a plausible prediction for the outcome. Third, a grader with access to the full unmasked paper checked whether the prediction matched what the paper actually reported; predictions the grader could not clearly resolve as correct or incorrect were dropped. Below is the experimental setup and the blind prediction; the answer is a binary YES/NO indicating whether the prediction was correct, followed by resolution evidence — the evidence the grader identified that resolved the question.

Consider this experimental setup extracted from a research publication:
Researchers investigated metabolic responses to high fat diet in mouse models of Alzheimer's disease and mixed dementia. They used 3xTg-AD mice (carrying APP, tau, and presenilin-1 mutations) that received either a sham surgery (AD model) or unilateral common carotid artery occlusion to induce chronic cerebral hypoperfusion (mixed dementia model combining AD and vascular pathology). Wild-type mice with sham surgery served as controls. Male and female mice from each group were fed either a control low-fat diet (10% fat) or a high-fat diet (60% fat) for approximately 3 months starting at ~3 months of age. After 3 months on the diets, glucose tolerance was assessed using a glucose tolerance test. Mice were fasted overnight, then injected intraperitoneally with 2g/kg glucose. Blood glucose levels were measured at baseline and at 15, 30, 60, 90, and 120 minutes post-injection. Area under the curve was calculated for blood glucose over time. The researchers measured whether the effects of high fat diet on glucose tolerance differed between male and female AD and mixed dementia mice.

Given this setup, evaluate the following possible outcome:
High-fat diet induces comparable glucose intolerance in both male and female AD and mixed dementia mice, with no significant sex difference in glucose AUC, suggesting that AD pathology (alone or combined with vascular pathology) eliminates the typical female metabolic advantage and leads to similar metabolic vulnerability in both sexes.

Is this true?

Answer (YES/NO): NO